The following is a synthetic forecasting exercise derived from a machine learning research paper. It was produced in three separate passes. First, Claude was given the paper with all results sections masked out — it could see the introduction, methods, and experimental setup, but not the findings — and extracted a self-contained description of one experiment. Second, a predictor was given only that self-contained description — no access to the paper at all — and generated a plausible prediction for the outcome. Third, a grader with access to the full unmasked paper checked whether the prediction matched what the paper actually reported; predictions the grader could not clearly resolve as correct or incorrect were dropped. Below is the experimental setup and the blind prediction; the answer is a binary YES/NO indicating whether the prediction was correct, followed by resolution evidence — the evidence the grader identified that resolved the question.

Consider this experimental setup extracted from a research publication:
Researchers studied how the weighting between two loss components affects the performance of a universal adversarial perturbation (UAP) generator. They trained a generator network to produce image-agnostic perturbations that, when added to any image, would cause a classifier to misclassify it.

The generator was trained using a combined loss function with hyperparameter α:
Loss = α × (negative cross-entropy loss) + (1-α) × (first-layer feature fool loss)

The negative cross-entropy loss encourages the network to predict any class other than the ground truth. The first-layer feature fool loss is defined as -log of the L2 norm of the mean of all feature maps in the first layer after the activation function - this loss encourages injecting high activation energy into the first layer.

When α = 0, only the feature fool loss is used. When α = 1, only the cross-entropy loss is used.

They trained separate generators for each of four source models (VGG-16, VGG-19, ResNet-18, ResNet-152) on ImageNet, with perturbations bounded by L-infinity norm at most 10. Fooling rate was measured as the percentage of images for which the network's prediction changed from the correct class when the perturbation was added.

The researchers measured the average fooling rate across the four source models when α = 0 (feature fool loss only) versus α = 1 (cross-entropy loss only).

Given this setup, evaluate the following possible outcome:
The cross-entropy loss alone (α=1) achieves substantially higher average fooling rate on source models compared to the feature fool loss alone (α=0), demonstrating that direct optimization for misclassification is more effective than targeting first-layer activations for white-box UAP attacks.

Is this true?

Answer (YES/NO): YES